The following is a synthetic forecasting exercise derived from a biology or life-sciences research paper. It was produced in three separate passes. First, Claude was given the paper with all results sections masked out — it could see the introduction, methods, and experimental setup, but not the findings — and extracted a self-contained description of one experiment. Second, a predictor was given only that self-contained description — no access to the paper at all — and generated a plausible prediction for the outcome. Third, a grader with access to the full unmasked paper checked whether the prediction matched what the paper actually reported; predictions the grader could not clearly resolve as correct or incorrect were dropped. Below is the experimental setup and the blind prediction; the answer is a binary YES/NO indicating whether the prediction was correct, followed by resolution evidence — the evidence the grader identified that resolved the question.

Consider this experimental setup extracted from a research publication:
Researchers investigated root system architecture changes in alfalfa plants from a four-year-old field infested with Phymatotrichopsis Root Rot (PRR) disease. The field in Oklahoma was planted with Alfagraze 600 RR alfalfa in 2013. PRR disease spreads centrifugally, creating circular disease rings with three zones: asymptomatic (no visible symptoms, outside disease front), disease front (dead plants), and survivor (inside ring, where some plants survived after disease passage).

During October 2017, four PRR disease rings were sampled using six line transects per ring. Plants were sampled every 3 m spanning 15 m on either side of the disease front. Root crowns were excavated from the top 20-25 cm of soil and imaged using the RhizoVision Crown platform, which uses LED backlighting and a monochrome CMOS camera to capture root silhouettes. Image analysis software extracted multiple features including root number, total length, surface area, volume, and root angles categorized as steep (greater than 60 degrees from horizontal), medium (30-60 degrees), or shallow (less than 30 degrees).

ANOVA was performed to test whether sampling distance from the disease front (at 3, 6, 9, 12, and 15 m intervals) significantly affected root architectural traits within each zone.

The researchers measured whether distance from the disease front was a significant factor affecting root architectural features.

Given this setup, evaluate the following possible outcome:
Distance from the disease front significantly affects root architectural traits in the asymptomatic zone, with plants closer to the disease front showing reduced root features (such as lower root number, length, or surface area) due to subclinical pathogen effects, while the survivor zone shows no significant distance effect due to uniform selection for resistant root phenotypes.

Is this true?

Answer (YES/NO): NO